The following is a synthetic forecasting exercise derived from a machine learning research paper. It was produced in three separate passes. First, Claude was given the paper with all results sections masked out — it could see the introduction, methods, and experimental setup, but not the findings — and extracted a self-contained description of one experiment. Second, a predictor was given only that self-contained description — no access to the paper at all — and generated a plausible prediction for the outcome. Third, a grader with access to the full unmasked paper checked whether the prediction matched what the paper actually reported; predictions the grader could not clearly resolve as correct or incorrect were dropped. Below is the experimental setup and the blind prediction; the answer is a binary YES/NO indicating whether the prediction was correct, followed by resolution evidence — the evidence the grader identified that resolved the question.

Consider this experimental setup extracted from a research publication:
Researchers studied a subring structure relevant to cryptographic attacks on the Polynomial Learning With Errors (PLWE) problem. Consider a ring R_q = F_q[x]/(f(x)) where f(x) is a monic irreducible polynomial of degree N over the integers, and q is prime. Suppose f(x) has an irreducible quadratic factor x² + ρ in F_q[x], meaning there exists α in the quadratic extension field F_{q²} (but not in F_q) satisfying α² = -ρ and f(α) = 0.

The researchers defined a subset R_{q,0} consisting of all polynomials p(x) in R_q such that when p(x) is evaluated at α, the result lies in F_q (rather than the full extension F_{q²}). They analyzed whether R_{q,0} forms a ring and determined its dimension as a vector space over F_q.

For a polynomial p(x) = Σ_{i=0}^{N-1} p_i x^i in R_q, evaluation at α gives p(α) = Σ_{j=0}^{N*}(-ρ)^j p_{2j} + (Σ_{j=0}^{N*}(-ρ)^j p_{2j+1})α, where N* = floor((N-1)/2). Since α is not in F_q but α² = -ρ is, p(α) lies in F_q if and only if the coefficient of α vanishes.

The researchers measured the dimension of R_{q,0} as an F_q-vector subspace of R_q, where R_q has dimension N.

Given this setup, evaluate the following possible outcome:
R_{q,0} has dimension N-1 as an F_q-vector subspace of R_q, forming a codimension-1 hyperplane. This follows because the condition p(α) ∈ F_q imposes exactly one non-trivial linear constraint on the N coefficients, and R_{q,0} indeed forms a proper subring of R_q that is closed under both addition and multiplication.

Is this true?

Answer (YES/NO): YES